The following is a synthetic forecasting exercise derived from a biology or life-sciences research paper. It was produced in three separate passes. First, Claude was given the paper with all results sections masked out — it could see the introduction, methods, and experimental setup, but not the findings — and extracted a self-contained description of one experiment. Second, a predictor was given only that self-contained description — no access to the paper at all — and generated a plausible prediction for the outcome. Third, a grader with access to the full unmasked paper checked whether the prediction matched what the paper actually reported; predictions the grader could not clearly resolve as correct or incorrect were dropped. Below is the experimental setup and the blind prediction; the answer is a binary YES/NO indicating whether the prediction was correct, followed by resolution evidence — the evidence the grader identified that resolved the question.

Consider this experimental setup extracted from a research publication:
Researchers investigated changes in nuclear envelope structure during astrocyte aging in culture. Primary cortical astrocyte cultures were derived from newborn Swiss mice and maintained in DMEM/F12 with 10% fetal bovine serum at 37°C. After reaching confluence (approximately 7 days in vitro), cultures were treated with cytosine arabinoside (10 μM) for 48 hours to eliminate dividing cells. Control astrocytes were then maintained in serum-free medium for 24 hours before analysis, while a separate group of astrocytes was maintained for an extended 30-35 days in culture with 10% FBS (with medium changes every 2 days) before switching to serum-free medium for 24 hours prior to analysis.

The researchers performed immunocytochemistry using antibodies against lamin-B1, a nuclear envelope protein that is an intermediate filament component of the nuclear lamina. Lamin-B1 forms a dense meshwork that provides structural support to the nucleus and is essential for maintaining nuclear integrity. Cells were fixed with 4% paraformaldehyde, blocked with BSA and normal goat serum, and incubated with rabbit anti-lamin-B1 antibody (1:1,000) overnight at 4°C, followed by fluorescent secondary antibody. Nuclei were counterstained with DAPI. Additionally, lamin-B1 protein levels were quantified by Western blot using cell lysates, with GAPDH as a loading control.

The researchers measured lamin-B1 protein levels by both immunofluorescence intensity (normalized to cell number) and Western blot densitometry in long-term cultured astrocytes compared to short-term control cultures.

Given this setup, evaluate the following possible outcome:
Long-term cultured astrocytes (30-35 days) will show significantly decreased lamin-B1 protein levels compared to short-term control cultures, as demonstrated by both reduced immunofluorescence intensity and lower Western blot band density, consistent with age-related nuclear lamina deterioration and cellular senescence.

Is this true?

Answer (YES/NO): YES